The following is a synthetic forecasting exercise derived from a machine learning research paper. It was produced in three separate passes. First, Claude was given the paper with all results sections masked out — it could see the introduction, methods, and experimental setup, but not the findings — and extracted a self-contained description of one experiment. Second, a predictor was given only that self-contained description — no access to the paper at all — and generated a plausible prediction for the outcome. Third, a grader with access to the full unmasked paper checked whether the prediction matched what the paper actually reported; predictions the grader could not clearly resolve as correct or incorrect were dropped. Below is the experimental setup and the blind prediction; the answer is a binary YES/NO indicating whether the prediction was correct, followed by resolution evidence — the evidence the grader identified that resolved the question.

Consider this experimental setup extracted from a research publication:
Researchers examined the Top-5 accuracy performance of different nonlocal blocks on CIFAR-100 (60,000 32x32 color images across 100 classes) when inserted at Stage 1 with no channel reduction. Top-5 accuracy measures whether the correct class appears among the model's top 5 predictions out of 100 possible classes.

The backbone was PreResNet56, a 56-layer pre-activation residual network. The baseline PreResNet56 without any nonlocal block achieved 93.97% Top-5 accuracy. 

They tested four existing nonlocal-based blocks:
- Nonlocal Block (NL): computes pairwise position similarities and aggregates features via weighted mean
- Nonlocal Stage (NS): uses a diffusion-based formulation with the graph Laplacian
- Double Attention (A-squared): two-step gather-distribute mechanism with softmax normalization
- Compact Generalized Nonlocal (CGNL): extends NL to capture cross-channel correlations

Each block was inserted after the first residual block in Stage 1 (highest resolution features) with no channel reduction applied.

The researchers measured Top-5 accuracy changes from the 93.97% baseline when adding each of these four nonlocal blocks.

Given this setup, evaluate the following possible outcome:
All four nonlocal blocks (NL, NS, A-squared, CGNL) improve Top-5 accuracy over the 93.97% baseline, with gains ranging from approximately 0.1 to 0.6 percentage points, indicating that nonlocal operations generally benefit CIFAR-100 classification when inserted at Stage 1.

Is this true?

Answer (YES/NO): NO